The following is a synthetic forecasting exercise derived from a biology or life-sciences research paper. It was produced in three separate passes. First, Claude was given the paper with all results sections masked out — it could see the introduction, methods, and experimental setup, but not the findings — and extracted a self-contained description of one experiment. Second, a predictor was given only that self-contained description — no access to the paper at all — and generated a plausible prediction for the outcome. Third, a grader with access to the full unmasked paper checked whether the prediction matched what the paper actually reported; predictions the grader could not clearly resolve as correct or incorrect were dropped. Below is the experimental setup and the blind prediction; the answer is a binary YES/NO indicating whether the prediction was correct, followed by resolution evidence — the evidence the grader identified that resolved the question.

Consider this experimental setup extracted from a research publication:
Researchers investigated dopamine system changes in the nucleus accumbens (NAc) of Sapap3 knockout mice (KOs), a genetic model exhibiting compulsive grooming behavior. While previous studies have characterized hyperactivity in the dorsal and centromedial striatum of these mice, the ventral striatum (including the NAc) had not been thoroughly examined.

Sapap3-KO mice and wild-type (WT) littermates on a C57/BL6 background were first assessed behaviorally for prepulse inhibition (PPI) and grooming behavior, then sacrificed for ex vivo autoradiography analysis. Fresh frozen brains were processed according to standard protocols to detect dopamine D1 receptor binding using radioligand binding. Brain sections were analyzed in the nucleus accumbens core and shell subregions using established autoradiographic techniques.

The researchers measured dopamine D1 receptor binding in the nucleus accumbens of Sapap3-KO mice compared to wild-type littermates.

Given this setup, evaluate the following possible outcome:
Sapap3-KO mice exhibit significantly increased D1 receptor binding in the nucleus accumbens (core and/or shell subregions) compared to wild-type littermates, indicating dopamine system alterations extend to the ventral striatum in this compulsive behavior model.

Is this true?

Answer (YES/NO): NO